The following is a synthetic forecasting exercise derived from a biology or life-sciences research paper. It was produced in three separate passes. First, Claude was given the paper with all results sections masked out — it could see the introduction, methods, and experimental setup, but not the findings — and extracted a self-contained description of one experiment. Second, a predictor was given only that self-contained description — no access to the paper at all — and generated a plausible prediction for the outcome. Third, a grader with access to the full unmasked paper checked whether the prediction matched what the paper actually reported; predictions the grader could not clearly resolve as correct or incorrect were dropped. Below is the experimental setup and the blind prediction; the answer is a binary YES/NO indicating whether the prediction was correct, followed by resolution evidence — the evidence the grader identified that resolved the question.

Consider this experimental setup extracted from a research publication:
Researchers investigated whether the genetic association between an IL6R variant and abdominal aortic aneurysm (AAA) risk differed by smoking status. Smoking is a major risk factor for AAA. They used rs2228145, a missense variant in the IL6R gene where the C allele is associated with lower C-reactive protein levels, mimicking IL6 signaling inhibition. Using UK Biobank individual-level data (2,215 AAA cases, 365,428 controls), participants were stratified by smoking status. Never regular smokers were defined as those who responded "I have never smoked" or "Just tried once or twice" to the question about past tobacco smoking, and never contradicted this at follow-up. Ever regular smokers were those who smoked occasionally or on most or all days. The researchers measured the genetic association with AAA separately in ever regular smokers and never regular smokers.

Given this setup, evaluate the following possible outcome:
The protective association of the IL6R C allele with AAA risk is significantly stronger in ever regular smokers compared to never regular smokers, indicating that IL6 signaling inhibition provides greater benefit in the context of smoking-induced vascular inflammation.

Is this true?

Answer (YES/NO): NO